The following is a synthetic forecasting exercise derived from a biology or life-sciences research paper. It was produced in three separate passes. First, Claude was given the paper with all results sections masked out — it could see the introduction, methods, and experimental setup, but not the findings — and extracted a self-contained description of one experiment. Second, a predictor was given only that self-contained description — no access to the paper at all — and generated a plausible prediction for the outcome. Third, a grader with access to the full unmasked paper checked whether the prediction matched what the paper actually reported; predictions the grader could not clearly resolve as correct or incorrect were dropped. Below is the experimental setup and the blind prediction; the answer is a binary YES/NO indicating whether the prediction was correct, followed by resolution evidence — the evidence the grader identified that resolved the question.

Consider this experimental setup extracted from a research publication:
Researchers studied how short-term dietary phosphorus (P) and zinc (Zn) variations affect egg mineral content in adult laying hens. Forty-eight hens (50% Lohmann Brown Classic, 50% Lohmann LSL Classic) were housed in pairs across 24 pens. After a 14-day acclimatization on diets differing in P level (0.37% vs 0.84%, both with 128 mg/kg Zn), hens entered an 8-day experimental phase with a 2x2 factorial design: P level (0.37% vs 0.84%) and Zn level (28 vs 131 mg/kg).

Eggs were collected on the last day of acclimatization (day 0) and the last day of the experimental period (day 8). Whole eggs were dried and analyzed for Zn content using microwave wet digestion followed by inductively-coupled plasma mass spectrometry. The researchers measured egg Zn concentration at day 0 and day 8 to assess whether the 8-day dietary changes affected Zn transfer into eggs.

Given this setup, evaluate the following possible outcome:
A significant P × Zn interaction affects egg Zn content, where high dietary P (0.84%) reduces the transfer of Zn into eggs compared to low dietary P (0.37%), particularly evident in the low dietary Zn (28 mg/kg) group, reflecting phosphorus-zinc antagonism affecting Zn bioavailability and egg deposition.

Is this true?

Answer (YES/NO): NO